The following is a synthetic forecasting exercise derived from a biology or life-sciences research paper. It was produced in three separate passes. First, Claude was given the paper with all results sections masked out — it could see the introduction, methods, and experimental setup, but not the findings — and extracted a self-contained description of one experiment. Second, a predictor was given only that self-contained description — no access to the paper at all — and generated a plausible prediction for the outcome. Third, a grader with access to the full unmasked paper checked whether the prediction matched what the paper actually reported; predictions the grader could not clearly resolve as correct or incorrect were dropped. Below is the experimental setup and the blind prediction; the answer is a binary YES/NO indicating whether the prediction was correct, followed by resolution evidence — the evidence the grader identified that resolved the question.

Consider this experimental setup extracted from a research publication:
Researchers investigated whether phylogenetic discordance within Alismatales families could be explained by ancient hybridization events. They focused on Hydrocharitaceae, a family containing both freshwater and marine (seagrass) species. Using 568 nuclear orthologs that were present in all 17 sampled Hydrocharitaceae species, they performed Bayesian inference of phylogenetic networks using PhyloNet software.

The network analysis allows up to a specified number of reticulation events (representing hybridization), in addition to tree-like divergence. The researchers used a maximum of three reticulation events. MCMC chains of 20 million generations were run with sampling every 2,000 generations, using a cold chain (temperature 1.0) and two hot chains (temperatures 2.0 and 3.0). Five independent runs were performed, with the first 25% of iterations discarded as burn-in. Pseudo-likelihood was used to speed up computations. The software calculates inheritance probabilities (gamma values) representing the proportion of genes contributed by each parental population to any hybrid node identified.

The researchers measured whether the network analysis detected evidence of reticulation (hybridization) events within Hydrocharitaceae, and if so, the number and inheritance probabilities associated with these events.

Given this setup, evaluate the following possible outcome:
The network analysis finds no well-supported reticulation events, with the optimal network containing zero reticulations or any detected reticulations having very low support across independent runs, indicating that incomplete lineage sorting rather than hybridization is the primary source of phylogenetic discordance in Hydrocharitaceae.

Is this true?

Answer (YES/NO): NO